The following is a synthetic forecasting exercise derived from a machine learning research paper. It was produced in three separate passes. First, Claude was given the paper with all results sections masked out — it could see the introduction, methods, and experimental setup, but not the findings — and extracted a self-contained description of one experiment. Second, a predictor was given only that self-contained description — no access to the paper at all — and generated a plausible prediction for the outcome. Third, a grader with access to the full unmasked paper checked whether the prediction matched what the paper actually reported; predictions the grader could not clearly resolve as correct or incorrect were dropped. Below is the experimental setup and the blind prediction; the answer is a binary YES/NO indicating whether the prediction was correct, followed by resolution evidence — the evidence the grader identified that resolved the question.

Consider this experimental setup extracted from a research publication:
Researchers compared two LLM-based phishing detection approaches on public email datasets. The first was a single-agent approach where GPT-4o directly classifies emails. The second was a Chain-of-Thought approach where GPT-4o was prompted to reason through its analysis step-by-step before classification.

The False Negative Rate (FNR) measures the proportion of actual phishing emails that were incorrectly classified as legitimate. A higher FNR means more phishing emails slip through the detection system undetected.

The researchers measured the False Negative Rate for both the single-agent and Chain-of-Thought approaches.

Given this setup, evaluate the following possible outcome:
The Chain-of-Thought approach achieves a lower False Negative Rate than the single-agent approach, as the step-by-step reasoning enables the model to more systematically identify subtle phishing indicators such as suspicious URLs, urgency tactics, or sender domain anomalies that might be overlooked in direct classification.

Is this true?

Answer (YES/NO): NO